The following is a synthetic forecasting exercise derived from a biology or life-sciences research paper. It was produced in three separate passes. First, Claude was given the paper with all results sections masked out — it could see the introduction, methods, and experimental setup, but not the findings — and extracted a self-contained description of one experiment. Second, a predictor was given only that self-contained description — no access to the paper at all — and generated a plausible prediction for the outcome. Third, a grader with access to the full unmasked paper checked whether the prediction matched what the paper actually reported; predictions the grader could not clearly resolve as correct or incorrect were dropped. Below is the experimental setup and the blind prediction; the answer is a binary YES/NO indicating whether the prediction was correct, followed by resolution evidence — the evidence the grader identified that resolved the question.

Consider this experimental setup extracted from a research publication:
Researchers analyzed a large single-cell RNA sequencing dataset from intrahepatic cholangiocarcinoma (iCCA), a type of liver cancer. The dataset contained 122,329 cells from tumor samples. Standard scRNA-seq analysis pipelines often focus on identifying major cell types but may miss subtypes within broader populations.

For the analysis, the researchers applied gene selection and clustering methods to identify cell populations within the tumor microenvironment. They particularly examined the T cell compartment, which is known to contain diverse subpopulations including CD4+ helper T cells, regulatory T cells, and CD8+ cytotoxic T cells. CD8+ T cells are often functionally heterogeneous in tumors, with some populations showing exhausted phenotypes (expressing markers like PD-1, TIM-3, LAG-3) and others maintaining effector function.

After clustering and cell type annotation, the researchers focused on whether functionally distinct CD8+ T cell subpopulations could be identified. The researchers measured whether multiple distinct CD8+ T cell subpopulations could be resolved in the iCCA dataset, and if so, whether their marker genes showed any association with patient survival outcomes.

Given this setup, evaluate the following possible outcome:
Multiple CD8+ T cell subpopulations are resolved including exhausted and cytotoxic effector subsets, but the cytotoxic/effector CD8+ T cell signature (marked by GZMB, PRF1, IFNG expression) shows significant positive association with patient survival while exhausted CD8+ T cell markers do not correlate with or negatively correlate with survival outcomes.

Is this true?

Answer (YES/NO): NO